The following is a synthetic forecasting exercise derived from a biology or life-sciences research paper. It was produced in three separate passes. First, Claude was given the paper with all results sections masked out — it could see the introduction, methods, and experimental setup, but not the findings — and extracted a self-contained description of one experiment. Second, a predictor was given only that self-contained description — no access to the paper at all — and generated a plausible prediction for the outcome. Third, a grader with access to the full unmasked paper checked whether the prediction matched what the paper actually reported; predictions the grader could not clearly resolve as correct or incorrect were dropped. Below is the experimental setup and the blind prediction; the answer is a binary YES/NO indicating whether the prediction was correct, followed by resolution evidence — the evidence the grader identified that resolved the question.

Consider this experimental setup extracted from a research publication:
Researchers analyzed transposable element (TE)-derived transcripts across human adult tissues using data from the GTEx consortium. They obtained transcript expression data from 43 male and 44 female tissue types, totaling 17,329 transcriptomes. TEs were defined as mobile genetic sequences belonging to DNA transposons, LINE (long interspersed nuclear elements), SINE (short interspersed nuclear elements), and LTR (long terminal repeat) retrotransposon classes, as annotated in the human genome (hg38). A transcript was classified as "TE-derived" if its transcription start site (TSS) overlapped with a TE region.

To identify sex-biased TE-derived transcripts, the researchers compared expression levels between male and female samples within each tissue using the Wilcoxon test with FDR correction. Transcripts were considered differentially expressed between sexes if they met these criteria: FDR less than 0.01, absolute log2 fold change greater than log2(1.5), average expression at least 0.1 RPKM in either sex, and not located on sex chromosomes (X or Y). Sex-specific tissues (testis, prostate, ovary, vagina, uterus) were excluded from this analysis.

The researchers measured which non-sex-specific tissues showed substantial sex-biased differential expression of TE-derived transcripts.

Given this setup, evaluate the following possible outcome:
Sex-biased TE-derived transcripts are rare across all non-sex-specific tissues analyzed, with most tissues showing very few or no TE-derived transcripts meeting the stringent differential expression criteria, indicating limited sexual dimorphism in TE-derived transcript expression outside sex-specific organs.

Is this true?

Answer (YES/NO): NO